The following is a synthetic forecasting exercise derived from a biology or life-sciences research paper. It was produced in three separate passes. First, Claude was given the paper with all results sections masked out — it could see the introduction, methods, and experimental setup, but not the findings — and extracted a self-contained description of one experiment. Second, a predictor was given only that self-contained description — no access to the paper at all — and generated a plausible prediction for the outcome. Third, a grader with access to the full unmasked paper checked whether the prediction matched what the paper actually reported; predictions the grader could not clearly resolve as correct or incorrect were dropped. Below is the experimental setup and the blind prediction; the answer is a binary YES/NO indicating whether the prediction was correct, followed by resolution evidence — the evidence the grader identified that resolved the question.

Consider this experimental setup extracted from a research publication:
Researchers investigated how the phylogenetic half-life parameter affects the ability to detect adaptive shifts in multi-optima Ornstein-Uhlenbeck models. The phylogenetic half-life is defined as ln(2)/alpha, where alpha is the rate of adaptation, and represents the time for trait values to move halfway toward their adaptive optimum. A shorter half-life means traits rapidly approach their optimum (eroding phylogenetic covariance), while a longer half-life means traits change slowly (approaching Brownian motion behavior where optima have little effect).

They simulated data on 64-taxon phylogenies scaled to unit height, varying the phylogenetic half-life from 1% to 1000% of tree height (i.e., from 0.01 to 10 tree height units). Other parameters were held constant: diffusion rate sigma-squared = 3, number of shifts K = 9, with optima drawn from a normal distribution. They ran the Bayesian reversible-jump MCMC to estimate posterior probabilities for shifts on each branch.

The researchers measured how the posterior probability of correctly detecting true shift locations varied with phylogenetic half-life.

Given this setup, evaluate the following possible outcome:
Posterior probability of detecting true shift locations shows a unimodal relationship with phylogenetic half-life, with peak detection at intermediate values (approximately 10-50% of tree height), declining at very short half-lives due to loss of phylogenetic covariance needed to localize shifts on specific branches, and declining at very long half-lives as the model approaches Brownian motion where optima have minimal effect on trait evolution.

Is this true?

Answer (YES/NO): NO